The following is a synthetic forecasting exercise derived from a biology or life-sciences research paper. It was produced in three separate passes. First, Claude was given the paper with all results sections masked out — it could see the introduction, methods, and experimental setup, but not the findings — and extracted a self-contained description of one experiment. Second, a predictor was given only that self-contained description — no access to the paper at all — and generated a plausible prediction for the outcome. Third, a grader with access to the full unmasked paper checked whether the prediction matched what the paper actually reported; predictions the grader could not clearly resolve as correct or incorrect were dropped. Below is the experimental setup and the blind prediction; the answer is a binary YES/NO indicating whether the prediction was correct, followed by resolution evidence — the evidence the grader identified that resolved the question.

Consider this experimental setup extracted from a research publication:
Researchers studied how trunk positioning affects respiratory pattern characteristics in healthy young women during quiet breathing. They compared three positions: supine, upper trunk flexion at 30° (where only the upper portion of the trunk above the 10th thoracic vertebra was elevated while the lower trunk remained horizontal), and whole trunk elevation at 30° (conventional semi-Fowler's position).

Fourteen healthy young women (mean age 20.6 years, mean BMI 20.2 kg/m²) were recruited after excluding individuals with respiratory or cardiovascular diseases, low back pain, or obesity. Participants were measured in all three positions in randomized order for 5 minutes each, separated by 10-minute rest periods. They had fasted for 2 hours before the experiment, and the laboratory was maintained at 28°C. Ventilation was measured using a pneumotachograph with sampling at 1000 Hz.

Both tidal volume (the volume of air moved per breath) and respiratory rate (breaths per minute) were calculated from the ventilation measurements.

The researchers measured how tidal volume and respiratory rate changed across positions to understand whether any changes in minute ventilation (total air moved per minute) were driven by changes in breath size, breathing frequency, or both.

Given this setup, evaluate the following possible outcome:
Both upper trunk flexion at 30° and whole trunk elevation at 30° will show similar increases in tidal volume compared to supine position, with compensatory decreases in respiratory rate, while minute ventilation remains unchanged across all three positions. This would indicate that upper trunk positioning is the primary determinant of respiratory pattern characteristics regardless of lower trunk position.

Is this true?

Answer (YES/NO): NO